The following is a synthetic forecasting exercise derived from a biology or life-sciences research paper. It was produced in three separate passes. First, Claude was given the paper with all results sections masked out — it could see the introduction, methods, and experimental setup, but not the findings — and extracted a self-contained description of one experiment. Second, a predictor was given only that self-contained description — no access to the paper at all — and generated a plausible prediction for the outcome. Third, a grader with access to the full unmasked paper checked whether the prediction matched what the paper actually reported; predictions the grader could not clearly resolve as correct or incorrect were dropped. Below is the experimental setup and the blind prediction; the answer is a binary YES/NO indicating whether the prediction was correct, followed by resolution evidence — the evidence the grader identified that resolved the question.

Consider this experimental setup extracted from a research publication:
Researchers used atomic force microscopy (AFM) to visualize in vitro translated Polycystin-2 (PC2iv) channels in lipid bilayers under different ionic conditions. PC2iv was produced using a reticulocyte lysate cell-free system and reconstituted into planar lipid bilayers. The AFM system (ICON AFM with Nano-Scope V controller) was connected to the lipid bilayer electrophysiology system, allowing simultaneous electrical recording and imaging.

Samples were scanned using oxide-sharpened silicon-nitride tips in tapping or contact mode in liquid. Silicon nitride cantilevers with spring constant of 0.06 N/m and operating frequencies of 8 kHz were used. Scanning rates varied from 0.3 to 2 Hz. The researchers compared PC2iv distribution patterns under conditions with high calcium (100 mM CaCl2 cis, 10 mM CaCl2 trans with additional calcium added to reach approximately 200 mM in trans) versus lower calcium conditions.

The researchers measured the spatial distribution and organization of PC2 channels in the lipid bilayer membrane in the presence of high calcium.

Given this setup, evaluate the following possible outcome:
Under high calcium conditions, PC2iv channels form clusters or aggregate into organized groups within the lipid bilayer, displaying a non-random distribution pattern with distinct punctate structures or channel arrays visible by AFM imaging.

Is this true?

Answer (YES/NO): YES